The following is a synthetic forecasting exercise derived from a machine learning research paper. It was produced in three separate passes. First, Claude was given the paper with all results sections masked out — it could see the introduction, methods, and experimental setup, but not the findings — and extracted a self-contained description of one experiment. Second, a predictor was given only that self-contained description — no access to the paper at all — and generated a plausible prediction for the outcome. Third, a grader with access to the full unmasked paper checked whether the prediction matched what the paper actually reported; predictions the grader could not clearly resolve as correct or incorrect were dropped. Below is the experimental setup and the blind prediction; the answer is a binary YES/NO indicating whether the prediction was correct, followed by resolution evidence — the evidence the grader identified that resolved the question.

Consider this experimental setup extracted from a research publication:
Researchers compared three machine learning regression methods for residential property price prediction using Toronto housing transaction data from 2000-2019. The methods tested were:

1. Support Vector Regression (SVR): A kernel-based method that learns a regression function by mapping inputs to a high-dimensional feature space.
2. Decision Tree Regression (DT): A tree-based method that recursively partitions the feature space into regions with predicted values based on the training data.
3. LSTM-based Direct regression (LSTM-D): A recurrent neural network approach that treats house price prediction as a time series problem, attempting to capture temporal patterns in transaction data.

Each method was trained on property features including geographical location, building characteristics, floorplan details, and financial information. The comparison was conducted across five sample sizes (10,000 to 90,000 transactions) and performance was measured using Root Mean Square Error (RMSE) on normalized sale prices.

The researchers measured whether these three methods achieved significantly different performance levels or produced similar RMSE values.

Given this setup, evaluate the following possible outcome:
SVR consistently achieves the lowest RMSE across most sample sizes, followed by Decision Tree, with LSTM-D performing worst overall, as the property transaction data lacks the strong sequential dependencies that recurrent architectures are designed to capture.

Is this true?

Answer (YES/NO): NO